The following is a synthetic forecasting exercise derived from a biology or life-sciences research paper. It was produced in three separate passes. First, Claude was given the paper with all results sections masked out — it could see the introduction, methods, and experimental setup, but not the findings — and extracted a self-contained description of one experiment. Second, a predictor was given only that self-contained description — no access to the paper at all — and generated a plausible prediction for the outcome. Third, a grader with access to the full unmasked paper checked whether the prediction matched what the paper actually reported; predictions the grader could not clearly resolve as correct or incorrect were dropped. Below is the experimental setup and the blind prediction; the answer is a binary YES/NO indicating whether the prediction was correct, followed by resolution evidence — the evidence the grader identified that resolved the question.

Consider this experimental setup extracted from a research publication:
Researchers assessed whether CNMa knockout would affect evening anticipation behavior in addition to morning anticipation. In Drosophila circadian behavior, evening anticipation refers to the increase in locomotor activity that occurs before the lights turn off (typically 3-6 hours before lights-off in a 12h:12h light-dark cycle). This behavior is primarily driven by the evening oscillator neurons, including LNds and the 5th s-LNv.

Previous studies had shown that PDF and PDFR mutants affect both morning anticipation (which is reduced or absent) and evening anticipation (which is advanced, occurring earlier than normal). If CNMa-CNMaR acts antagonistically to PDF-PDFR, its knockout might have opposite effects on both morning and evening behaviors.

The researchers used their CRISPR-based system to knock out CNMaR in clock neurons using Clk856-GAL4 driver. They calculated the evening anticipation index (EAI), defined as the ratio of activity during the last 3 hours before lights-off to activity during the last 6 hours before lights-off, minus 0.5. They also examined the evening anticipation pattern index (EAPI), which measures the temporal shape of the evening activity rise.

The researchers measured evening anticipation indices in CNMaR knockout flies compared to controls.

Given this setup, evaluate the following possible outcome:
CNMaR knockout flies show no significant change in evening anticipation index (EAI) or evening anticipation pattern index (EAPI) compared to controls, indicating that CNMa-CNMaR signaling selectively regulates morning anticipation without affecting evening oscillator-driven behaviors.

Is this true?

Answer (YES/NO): YES